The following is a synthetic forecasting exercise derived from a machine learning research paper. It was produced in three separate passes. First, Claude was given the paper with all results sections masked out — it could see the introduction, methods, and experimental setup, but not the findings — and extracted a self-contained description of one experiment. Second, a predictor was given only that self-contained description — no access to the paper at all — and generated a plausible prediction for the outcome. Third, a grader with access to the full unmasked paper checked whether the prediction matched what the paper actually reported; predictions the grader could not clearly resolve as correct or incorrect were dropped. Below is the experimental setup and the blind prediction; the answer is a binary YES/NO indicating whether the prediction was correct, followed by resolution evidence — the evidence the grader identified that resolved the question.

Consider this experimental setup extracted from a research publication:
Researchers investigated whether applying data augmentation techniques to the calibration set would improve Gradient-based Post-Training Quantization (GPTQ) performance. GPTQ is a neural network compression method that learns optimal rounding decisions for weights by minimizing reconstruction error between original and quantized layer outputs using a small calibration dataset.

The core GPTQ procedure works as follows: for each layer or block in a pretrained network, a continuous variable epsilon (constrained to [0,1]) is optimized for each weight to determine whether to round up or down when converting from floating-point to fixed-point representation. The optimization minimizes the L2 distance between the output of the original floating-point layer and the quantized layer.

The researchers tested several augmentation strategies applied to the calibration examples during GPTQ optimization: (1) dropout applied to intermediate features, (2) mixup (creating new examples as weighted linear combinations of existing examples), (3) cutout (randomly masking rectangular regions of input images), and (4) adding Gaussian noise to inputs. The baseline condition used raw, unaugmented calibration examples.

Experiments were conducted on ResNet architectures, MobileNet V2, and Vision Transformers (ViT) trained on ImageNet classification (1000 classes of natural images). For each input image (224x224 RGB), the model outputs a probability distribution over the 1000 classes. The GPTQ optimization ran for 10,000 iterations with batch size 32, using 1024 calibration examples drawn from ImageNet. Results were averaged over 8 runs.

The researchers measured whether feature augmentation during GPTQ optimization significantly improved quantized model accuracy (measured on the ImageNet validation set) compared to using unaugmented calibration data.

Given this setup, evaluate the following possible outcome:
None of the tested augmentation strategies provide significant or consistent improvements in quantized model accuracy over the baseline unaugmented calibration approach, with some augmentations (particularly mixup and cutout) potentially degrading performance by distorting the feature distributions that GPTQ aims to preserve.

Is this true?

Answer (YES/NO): NO